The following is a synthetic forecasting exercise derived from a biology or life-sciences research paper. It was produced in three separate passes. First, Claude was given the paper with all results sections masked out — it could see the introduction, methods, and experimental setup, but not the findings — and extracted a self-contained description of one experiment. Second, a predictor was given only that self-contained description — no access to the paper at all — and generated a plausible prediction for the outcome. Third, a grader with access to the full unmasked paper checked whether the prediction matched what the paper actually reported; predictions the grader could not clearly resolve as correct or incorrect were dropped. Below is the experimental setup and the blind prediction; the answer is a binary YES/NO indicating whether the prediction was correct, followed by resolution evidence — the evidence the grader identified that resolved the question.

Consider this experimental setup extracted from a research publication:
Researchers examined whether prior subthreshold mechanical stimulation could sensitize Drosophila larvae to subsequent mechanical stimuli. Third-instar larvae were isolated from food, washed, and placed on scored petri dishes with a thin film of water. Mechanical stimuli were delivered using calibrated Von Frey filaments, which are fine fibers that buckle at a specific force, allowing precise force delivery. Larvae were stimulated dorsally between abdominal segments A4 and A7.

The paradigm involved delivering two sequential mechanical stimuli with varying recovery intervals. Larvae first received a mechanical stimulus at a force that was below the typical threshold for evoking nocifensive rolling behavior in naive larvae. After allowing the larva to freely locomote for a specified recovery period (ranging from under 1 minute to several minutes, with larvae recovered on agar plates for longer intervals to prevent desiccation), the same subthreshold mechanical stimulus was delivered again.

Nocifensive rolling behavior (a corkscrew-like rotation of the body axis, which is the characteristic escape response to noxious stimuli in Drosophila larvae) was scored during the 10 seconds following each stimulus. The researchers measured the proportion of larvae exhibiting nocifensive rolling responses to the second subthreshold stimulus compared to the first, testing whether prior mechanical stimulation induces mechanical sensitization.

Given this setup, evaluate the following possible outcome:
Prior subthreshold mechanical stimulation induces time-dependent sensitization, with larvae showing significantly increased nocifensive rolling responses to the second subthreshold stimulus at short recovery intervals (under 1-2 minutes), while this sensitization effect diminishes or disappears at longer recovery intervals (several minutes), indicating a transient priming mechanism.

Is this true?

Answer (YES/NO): YES